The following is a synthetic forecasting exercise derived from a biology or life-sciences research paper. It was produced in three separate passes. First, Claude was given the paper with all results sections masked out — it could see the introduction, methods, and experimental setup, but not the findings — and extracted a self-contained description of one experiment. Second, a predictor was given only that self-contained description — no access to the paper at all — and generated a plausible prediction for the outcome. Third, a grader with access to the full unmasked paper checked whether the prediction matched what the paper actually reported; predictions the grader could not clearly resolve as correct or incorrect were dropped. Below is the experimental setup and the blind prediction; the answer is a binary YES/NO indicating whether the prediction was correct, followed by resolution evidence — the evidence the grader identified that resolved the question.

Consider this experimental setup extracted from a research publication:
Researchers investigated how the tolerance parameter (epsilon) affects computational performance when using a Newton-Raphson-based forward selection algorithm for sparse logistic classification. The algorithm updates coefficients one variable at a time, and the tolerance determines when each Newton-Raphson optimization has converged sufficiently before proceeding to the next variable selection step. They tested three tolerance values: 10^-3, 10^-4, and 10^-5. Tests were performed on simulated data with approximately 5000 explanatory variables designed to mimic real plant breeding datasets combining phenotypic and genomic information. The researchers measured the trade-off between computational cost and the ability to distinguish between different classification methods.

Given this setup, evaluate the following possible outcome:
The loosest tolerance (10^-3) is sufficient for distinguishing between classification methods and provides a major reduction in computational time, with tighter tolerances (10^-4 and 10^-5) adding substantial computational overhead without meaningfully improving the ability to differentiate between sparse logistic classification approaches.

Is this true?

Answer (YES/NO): NO